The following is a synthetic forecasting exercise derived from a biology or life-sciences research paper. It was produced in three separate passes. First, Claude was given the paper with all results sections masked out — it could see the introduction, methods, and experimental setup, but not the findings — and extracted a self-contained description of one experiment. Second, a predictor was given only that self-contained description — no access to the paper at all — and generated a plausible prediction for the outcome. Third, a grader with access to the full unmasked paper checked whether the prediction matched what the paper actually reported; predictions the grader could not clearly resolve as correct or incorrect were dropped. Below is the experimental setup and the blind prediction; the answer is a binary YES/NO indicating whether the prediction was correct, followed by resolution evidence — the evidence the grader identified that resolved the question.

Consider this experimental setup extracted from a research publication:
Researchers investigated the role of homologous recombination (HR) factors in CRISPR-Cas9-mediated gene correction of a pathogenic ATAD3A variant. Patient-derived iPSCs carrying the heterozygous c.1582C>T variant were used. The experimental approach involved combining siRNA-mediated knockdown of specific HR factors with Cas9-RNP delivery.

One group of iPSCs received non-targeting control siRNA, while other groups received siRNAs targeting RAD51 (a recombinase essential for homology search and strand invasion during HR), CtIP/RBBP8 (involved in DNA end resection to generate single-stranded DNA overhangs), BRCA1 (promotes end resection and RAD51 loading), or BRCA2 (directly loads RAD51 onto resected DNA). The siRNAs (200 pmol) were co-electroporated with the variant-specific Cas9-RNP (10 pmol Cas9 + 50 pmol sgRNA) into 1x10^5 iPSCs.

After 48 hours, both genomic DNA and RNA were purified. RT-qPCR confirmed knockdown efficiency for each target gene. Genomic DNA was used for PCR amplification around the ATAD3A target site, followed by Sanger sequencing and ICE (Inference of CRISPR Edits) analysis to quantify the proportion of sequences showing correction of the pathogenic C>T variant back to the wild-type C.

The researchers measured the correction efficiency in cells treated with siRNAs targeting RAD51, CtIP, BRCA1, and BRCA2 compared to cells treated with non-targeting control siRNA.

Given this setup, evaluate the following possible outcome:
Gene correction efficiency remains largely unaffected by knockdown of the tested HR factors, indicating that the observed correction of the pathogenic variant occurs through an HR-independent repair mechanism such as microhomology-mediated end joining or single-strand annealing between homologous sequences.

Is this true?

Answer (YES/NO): NO